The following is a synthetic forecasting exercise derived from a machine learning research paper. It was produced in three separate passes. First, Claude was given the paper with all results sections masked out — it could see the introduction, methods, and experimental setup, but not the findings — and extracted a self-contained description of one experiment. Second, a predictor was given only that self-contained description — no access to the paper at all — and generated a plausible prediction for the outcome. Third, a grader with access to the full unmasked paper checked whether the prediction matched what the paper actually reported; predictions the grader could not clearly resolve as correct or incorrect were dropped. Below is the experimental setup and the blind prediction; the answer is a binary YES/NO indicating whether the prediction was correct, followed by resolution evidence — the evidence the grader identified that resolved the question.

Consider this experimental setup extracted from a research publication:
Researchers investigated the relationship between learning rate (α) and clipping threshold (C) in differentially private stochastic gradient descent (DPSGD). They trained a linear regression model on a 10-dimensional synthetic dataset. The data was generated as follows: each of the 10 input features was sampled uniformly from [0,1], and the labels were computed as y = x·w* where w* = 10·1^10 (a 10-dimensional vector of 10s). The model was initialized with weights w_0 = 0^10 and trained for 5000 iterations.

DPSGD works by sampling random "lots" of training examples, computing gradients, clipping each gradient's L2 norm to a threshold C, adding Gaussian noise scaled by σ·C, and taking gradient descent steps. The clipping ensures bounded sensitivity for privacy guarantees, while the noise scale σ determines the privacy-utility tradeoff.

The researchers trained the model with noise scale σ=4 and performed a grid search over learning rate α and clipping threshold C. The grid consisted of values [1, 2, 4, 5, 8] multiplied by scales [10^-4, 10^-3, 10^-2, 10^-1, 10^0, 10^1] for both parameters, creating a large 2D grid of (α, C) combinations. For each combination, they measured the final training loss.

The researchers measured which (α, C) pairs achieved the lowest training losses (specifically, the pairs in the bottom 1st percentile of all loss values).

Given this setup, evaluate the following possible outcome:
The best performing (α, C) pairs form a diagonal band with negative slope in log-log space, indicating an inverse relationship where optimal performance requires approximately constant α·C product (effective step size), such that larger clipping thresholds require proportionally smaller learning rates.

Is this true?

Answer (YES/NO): YES